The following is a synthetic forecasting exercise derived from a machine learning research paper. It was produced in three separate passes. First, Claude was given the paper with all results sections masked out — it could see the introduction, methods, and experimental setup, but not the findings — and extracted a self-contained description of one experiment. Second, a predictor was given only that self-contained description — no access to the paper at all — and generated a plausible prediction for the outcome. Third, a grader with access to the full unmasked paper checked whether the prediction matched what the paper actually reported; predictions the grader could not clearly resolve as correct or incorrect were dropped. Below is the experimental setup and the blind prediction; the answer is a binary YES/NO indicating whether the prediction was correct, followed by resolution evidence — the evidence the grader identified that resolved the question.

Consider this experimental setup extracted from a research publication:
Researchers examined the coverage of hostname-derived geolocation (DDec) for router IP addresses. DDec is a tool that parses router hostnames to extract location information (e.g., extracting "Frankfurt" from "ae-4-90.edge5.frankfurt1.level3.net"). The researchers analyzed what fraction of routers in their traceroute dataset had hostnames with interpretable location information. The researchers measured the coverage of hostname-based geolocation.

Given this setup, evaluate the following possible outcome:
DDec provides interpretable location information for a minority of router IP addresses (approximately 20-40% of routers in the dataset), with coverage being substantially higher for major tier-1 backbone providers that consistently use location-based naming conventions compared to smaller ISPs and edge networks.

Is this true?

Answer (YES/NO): NO